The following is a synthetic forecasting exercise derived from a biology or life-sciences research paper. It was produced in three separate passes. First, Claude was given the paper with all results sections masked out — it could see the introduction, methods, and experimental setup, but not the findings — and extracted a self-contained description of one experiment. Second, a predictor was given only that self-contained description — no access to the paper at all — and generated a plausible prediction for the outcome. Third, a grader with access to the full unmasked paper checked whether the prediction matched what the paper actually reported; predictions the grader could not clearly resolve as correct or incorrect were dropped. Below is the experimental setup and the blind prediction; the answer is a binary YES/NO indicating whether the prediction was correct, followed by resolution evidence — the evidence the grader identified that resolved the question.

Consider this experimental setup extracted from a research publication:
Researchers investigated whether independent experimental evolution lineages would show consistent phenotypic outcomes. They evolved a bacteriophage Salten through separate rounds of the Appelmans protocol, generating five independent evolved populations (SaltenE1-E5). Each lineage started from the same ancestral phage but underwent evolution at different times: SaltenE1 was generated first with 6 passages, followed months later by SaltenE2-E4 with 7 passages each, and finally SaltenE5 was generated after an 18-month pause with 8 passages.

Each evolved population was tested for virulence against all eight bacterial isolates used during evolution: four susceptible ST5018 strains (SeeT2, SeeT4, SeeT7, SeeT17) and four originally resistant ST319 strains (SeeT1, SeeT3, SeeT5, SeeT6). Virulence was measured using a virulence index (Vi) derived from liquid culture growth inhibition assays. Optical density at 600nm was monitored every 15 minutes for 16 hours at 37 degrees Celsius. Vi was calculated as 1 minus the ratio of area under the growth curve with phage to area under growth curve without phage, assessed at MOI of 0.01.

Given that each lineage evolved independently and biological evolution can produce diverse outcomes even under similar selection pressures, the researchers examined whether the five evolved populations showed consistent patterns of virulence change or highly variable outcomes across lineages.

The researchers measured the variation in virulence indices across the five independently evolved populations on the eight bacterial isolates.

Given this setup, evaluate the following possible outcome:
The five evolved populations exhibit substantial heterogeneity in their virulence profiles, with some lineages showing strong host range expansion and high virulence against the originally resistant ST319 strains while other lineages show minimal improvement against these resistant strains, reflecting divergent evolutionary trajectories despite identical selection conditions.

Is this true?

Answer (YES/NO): NO